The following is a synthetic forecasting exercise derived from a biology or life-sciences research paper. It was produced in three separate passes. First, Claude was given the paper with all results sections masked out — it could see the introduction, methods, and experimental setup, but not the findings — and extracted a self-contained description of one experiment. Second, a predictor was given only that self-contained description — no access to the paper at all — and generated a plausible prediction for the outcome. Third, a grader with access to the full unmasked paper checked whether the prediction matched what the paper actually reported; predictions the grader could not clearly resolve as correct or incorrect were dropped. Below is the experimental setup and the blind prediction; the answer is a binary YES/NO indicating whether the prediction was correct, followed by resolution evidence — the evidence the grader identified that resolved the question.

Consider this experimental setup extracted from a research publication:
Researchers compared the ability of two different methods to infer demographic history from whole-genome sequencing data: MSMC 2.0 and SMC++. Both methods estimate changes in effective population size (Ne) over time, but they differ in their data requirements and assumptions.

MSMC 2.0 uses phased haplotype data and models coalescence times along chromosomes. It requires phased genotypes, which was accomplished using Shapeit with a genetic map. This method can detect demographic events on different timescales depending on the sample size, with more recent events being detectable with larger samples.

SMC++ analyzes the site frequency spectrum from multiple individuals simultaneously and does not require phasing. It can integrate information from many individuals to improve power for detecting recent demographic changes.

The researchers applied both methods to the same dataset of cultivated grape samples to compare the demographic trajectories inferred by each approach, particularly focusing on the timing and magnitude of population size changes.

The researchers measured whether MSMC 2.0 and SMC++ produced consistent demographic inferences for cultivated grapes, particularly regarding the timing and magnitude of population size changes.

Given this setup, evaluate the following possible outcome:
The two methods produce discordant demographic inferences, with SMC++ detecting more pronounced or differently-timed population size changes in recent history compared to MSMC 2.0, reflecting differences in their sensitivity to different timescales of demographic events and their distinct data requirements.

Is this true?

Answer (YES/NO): NO